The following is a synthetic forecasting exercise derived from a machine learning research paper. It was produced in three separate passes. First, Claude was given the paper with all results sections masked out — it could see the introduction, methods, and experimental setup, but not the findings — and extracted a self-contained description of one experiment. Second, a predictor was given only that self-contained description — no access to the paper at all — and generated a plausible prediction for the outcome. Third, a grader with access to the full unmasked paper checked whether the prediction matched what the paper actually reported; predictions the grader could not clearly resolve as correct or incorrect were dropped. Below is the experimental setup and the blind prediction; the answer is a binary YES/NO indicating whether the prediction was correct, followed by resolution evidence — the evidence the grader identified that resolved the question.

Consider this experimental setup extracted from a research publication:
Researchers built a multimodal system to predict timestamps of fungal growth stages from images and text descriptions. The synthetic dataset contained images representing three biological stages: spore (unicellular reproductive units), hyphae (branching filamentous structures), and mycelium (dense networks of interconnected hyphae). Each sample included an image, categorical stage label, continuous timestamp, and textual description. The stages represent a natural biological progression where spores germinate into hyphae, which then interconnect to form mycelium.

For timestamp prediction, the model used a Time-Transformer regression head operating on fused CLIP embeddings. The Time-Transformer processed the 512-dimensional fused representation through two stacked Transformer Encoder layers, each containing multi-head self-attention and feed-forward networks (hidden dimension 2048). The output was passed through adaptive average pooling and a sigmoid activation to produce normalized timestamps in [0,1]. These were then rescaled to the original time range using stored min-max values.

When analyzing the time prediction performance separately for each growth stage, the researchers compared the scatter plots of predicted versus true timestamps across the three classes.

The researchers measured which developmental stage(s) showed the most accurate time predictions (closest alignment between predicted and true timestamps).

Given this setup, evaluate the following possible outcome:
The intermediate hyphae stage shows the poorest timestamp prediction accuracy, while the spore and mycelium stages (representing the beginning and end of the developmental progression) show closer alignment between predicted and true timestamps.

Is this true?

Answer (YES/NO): NO